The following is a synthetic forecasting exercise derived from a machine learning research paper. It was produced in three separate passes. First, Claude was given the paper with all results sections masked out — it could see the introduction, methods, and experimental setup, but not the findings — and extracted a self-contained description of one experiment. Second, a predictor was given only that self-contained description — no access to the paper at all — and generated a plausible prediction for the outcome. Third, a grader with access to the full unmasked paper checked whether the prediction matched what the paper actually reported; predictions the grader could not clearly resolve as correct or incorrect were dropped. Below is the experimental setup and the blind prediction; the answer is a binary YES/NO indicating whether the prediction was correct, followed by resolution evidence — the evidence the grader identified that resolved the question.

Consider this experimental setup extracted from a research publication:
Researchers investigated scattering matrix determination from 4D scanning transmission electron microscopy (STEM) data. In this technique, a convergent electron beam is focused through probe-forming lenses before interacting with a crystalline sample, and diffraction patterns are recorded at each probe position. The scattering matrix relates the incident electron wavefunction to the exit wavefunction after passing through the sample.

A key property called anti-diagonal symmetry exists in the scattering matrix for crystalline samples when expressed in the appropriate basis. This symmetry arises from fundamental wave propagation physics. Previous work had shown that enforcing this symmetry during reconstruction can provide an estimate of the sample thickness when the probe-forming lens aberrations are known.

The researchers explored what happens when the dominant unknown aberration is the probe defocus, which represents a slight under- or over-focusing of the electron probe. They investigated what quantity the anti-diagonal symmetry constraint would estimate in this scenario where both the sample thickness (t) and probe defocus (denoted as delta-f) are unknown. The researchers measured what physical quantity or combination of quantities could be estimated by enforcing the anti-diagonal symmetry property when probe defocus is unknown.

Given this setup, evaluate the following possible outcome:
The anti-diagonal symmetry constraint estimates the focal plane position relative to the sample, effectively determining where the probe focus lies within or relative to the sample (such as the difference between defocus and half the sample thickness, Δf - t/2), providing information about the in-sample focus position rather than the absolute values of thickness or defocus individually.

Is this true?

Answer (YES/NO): NO